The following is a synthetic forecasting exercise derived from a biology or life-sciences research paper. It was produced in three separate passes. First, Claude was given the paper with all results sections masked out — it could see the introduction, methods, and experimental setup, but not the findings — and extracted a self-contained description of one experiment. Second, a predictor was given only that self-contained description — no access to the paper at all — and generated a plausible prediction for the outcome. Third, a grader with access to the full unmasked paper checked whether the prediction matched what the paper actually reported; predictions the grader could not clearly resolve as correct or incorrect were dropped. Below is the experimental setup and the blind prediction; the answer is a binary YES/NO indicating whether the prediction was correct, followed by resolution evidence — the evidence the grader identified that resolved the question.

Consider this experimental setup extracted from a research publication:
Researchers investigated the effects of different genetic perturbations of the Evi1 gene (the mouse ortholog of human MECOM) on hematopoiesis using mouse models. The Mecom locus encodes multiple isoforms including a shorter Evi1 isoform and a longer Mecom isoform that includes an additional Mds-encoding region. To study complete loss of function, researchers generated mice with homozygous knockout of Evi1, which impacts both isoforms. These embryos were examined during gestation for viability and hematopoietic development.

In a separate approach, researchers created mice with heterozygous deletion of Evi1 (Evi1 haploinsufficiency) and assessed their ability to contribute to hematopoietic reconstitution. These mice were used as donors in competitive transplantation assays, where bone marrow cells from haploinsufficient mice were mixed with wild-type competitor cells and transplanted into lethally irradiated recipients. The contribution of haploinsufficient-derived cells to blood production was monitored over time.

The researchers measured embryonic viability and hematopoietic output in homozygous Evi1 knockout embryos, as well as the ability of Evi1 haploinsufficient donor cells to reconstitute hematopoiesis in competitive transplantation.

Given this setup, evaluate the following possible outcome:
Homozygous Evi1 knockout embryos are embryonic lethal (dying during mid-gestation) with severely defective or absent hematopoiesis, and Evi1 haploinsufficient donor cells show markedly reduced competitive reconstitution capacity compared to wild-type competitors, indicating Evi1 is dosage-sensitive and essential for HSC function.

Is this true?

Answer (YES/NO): NO